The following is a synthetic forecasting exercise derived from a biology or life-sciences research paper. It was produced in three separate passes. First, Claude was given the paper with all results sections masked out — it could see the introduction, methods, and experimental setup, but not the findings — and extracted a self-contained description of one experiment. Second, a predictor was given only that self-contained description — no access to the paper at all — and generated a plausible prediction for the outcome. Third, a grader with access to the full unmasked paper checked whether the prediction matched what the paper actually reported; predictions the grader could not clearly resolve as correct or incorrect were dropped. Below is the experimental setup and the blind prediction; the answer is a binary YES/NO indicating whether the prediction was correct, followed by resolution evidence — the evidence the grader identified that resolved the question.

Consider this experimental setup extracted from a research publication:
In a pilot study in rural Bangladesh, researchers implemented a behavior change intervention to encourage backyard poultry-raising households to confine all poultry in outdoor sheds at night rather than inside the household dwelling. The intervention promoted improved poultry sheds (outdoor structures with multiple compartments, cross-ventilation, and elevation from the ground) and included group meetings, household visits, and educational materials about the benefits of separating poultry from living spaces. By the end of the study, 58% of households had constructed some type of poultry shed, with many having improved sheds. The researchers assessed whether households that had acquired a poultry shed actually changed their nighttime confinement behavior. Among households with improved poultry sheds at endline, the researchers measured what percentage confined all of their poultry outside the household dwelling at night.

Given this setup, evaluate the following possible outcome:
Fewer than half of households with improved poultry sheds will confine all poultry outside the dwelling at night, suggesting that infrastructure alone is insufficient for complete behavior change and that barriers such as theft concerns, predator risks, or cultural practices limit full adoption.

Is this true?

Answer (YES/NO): NO